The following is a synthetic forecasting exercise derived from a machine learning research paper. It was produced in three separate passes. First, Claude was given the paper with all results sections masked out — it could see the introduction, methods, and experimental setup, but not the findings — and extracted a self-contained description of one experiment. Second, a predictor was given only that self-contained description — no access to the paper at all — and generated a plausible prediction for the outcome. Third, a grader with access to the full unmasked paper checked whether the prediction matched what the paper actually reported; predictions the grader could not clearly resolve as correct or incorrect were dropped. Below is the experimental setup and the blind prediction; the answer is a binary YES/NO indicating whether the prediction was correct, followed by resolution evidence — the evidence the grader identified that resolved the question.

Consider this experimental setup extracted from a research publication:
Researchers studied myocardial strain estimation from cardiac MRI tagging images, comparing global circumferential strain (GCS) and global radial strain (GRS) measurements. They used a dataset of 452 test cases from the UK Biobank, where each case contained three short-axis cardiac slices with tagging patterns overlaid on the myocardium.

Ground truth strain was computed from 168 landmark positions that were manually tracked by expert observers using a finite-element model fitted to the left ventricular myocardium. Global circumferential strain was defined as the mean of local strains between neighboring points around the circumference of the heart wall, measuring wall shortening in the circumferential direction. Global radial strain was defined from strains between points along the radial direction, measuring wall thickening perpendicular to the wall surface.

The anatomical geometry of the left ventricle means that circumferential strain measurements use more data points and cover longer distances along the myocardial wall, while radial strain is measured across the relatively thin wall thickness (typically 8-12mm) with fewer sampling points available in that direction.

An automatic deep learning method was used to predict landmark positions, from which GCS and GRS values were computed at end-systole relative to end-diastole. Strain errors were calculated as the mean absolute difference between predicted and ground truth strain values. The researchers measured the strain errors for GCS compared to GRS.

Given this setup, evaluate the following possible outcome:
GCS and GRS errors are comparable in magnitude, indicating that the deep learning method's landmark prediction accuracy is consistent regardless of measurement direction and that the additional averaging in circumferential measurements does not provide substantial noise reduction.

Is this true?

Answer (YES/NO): NO